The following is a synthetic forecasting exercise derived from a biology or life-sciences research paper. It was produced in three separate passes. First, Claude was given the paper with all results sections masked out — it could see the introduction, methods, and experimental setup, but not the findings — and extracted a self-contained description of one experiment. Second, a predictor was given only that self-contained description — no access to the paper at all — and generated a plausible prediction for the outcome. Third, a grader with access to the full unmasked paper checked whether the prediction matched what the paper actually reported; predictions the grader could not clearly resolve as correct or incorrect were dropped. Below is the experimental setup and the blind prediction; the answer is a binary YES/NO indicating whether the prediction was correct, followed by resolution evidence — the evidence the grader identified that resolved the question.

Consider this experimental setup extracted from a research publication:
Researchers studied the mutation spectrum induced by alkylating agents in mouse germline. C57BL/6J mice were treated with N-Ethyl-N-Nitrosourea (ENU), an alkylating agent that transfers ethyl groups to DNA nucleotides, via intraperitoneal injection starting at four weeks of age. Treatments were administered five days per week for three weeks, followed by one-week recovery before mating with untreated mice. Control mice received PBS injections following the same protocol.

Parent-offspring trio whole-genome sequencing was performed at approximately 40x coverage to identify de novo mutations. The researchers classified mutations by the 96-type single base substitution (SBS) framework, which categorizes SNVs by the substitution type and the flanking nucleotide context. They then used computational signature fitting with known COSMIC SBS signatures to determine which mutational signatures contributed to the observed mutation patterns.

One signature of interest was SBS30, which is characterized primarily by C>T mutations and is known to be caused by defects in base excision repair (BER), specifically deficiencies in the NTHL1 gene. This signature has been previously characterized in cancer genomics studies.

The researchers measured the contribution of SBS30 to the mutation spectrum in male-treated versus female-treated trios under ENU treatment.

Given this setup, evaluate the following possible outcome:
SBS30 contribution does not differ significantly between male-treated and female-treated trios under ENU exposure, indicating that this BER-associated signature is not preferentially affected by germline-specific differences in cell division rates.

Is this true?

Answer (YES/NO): NO